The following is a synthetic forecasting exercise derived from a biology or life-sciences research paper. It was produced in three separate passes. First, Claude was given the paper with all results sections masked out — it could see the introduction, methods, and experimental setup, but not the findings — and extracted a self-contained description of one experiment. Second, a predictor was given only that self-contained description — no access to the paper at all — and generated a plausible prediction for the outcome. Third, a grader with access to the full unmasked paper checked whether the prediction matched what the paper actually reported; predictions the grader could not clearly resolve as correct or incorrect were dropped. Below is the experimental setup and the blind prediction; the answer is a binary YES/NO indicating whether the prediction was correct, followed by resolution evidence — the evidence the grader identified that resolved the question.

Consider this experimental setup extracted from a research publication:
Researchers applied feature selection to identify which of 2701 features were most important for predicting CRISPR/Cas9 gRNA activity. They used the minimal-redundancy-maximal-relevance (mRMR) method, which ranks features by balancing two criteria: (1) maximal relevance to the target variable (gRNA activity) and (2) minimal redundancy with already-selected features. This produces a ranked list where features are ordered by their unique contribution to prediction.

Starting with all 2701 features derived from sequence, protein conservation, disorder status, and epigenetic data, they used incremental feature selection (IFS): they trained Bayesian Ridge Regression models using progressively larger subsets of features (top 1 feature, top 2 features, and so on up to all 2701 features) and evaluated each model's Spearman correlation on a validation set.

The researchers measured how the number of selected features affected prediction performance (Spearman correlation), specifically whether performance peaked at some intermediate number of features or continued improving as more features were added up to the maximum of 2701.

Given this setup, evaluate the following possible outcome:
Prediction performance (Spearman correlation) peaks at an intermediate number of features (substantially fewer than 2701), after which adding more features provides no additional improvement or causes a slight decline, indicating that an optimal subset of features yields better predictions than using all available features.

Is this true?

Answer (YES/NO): YES